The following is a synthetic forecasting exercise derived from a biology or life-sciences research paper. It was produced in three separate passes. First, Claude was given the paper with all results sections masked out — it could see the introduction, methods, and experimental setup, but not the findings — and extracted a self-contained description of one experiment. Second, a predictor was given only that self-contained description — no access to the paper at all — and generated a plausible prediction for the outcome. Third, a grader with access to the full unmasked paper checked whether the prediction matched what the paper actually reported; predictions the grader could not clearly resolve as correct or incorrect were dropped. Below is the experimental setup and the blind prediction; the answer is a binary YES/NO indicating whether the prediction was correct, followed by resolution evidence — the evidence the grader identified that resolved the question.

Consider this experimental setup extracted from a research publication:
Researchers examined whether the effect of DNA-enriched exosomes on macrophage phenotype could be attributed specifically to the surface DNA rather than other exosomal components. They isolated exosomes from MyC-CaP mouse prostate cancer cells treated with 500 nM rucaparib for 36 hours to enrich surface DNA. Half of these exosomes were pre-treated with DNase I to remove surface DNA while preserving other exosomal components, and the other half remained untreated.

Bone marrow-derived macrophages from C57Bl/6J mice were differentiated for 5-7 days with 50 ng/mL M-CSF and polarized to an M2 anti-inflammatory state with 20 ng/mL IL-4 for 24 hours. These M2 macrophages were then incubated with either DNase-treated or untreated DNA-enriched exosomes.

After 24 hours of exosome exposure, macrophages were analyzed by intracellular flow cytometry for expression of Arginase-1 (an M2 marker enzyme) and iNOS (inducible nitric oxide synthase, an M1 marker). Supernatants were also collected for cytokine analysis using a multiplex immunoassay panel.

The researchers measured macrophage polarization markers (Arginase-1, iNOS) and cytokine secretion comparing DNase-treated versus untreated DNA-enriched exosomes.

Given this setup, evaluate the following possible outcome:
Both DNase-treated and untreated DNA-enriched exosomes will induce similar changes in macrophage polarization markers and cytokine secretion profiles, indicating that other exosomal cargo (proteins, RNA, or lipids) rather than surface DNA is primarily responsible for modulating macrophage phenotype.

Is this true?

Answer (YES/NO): NO